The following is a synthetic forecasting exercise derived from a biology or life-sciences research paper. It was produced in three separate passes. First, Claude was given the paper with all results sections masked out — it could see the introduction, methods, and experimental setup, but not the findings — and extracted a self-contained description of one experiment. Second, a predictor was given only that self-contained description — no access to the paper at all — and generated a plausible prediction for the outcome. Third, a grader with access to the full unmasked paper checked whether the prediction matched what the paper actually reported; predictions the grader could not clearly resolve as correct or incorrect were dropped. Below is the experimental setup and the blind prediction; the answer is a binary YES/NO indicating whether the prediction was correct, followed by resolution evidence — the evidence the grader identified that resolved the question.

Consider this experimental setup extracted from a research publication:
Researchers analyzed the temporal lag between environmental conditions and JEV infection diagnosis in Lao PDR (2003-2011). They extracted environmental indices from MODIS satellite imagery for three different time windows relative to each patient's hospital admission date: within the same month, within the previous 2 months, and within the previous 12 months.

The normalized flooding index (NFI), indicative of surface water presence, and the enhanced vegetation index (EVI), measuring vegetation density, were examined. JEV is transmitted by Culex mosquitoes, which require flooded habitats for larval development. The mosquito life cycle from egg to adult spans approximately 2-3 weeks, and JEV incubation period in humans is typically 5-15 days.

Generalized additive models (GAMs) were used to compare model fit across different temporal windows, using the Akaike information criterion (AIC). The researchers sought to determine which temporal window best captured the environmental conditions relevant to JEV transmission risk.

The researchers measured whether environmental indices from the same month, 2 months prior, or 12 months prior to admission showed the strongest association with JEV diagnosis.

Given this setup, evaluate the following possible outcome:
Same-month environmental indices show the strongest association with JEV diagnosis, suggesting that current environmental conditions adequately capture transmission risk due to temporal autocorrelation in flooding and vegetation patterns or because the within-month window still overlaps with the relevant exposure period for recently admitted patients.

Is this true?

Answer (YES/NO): YES